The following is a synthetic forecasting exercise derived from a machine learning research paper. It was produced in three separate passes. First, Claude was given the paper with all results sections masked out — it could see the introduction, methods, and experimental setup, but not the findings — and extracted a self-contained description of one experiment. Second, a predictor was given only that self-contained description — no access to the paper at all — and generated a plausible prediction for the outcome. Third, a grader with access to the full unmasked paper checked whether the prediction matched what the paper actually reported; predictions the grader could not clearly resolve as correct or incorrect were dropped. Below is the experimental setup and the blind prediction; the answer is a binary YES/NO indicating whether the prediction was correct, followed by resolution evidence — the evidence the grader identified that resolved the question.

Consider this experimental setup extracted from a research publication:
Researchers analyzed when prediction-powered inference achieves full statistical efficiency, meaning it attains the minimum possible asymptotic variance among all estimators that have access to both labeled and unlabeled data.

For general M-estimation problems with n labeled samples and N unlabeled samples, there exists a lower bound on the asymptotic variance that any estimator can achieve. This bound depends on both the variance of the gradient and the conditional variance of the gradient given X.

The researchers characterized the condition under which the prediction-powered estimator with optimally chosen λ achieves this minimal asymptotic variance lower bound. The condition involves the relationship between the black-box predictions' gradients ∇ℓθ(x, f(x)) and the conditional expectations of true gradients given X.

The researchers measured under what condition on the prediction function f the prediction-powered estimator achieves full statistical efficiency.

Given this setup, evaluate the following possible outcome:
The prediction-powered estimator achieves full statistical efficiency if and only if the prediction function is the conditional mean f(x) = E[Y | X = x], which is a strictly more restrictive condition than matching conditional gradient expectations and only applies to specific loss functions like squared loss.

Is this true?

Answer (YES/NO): NO